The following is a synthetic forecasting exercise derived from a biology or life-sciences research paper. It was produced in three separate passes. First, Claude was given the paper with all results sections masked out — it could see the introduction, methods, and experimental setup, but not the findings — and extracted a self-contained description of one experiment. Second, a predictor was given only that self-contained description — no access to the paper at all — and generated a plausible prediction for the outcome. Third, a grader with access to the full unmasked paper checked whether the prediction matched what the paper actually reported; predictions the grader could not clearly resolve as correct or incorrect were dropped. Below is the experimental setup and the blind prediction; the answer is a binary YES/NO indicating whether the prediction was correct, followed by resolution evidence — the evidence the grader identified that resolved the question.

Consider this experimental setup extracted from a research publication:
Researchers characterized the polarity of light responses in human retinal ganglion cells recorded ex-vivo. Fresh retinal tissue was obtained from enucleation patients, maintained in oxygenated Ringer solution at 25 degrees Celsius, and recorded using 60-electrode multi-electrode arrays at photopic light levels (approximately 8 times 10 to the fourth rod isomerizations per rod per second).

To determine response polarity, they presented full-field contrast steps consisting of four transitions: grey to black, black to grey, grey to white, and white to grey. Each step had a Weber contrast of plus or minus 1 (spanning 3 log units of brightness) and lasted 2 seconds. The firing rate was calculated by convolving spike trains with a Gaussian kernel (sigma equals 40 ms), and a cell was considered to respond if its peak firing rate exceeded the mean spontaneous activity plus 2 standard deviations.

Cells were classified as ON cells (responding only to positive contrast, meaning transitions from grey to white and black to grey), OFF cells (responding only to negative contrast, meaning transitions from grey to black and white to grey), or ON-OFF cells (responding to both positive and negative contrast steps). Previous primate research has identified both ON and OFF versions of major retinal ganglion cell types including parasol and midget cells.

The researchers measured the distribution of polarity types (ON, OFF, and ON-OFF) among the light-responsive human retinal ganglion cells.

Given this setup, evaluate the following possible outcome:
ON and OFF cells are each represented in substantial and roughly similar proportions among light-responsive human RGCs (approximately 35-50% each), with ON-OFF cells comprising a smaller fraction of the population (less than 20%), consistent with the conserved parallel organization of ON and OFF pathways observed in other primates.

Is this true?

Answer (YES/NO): YES